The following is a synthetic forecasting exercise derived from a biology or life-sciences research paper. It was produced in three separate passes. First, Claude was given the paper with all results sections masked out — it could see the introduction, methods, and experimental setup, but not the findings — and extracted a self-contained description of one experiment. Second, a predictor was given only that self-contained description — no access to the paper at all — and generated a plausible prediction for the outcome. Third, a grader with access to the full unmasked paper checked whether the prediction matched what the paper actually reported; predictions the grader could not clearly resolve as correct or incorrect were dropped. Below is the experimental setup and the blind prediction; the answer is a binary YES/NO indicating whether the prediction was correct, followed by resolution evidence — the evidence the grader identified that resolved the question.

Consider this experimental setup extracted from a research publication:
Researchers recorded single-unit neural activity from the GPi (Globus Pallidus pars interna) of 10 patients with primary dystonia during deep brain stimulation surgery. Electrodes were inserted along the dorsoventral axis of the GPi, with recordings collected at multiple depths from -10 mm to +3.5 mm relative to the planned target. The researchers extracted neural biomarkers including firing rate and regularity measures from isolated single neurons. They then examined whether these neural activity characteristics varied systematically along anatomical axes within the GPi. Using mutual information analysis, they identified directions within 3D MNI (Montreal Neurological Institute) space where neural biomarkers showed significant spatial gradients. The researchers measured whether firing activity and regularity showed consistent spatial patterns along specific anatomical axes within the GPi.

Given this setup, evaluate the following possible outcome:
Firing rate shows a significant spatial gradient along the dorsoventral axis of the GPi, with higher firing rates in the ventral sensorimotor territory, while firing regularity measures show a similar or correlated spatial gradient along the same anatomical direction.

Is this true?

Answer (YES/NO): NO